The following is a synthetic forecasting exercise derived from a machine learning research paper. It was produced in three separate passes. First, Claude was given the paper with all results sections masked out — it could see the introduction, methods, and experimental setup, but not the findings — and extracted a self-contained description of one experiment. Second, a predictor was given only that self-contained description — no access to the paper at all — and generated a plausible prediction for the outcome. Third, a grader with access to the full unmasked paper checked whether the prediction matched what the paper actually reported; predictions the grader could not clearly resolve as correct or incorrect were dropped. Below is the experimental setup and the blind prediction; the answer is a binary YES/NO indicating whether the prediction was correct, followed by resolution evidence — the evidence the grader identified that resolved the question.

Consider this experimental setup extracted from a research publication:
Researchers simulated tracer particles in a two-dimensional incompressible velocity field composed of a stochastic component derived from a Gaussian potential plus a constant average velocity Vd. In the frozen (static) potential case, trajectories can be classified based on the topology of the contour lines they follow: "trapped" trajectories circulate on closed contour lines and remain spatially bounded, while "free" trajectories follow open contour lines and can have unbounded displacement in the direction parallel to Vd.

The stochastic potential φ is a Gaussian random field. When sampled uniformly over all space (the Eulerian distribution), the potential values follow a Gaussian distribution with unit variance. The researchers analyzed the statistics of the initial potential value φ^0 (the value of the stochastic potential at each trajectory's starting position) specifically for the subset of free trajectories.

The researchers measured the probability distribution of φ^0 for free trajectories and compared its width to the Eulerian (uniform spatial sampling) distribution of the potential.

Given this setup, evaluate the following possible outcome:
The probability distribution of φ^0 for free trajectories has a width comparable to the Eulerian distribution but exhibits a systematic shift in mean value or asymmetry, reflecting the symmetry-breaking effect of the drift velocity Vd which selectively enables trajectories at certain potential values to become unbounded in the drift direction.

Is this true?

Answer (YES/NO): NO